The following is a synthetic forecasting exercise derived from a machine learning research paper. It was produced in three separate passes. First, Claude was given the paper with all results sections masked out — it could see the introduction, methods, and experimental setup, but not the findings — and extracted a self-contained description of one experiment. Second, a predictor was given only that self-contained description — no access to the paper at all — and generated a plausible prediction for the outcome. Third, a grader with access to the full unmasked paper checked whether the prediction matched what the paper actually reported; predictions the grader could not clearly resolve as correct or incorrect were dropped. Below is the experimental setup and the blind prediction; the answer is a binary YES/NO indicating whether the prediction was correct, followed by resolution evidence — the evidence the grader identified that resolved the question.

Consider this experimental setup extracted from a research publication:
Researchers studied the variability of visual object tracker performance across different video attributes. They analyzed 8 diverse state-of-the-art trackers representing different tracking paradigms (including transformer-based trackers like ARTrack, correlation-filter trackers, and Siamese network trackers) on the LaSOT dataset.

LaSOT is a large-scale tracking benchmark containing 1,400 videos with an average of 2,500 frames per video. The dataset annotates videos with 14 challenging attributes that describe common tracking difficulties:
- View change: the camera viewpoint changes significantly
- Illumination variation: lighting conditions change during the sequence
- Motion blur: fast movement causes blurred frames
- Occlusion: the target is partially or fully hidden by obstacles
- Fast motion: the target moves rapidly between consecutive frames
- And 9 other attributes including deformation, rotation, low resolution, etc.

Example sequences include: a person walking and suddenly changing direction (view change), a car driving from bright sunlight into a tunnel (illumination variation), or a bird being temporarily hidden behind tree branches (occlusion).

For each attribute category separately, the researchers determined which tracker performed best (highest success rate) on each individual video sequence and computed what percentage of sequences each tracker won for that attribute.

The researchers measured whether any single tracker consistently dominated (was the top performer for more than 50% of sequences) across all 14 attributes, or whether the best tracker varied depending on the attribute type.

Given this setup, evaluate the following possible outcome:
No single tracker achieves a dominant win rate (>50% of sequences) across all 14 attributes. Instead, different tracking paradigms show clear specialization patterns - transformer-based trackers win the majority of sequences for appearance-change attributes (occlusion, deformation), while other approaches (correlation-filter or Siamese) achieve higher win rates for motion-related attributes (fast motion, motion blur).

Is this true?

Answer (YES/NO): NO